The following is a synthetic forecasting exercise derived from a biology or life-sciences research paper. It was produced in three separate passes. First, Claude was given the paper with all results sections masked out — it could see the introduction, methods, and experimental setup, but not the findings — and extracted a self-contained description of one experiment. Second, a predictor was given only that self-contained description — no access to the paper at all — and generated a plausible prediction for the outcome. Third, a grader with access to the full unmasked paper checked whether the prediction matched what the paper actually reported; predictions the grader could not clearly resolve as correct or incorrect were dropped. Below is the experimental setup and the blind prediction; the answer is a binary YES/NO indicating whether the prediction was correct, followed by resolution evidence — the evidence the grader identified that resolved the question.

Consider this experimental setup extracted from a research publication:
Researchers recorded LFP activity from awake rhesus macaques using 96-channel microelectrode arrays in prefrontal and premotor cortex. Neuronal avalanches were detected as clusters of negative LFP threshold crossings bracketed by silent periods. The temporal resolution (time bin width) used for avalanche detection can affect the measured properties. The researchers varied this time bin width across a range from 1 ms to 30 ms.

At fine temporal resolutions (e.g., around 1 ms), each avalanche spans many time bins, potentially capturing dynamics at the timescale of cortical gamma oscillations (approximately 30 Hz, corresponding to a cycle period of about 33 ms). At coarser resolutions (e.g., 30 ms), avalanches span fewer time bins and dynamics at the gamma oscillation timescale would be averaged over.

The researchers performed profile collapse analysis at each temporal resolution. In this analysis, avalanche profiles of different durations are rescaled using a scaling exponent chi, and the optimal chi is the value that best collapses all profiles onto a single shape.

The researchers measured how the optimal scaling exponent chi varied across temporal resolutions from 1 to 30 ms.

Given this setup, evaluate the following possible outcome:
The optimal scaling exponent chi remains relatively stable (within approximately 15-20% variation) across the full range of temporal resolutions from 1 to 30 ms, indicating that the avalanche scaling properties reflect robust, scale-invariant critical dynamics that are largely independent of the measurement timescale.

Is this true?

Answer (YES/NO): NO